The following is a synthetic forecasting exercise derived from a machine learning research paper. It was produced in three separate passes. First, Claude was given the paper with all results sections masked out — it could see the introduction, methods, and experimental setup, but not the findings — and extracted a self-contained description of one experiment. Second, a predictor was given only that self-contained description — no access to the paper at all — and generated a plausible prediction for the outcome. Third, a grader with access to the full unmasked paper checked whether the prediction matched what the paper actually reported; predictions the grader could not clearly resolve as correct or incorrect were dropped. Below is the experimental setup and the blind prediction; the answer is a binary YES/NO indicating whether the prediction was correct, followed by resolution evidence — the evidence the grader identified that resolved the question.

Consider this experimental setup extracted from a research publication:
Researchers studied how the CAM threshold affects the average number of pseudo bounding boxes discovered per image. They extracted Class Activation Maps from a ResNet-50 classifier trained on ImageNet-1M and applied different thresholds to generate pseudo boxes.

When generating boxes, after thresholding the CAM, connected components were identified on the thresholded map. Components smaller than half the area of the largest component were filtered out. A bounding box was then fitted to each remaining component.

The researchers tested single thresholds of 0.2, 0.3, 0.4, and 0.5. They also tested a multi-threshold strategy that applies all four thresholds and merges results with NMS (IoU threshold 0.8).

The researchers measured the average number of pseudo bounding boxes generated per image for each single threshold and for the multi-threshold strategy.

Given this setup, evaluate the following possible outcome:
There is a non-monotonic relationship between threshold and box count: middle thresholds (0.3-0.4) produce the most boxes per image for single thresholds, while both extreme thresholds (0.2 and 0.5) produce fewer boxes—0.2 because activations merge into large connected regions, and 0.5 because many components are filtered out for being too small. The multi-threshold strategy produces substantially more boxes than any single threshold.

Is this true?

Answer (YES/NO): NO